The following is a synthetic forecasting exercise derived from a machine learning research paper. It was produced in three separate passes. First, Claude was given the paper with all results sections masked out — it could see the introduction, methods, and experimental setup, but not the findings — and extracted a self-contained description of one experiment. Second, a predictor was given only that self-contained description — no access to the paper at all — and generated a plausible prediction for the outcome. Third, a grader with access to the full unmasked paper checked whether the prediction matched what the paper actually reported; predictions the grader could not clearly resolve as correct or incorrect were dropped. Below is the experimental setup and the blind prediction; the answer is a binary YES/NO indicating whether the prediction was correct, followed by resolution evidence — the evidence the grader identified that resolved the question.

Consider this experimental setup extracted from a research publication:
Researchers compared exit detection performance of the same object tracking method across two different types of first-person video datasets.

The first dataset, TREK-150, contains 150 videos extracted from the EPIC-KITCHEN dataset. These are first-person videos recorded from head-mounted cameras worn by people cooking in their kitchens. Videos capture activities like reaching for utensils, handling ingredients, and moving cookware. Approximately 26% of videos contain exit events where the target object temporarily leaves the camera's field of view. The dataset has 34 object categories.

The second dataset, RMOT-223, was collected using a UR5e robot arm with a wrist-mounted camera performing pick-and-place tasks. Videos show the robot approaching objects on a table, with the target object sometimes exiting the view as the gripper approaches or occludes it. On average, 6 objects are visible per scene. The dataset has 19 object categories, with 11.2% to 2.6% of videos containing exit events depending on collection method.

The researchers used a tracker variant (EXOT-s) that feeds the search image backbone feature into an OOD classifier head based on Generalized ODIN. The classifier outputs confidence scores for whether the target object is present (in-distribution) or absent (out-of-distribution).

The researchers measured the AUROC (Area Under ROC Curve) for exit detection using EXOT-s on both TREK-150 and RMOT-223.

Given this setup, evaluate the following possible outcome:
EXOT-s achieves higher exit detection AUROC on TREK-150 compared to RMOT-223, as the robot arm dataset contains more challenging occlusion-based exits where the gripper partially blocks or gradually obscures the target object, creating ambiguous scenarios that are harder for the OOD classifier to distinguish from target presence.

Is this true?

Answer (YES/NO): NO